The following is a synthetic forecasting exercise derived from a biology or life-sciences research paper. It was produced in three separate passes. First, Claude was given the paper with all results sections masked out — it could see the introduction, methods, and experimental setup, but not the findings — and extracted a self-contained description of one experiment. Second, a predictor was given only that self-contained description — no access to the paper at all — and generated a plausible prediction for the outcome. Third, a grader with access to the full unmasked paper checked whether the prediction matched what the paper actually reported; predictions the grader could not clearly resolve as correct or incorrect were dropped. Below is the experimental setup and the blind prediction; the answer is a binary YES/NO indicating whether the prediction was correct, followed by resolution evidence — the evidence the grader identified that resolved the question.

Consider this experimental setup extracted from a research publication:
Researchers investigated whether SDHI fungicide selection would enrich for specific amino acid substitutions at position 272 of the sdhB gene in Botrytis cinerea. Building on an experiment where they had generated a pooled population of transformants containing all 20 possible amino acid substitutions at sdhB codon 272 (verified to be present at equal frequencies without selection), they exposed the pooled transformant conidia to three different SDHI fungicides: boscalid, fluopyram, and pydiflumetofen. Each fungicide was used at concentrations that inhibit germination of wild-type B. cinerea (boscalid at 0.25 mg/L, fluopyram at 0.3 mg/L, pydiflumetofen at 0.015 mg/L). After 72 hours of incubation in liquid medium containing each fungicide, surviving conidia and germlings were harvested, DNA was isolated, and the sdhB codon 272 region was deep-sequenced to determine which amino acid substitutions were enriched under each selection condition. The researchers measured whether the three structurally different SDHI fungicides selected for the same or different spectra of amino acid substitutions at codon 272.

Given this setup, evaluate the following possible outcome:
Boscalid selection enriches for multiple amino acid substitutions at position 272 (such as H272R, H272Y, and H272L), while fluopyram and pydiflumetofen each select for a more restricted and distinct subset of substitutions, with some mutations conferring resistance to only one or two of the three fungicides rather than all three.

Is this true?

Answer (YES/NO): YES